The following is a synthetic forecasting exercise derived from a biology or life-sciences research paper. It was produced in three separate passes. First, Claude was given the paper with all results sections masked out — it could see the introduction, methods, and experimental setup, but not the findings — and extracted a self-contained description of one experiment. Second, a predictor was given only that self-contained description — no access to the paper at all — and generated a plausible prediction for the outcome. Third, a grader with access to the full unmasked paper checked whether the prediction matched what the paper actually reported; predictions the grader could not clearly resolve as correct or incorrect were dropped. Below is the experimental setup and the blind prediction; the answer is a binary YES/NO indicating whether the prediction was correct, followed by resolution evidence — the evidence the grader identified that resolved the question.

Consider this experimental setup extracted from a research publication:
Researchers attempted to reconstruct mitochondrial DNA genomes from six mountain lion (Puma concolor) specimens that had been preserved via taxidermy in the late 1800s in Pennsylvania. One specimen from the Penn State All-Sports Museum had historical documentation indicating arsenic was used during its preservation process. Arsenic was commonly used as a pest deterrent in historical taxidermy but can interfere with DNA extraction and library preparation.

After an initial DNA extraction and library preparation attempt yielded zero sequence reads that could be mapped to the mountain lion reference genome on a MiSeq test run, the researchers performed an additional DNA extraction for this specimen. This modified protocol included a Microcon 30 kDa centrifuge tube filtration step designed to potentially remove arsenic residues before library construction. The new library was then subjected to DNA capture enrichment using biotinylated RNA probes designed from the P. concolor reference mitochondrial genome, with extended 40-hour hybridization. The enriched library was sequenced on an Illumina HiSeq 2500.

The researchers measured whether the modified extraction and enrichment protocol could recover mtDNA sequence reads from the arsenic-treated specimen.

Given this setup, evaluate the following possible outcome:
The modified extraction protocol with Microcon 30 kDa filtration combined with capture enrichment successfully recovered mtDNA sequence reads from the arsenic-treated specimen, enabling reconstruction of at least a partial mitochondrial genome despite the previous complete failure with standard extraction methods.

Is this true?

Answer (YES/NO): NO